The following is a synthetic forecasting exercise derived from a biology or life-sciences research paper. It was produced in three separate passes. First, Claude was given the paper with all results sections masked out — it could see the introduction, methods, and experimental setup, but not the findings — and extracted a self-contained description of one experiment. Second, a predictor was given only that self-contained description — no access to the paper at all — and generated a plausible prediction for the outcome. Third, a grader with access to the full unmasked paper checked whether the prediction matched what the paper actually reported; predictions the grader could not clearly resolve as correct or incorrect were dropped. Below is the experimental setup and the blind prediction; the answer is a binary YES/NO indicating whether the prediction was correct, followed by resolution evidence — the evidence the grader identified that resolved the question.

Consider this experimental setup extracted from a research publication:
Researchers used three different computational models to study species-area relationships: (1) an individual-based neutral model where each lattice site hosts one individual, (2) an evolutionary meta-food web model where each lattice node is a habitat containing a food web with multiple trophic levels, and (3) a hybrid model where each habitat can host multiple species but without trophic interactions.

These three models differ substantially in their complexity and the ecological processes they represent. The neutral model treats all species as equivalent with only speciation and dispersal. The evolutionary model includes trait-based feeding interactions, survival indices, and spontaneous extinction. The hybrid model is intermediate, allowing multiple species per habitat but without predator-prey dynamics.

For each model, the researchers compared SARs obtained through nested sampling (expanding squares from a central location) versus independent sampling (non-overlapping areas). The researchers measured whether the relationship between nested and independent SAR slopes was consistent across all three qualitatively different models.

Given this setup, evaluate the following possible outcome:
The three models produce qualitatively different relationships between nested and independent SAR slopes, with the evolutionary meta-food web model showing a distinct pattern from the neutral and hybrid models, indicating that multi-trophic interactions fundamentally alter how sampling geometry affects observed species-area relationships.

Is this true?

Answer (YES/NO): NO